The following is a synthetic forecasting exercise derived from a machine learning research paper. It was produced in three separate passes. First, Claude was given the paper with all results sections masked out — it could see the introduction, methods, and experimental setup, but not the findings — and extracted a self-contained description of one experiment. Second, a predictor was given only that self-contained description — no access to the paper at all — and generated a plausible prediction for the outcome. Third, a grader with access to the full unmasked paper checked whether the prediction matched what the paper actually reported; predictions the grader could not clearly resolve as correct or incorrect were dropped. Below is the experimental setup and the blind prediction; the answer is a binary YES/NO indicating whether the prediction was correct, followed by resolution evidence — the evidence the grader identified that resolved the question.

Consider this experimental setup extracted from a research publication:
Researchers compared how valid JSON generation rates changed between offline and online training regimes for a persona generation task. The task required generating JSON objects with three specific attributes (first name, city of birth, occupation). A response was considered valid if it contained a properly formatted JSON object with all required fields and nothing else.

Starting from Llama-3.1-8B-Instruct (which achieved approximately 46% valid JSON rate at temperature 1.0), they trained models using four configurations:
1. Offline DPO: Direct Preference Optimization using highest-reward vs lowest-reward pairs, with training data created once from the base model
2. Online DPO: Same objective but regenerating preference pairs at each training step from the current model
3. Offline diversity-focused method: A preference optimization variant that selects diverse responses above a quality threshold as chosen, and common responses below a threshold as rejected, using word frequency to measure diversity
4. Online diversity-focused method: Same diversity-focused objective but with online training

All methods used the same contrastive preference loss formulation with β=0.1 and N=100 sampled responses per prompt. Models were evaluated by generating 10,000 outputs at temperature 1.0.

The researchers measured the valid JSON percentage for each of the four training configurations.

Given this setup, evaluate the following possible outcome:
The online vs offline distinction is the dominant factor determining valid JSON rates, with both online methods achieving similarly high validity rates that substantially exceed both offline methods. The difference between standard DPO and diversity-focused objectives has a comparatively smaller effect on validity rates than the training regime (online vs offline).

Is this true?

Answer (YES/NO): NO